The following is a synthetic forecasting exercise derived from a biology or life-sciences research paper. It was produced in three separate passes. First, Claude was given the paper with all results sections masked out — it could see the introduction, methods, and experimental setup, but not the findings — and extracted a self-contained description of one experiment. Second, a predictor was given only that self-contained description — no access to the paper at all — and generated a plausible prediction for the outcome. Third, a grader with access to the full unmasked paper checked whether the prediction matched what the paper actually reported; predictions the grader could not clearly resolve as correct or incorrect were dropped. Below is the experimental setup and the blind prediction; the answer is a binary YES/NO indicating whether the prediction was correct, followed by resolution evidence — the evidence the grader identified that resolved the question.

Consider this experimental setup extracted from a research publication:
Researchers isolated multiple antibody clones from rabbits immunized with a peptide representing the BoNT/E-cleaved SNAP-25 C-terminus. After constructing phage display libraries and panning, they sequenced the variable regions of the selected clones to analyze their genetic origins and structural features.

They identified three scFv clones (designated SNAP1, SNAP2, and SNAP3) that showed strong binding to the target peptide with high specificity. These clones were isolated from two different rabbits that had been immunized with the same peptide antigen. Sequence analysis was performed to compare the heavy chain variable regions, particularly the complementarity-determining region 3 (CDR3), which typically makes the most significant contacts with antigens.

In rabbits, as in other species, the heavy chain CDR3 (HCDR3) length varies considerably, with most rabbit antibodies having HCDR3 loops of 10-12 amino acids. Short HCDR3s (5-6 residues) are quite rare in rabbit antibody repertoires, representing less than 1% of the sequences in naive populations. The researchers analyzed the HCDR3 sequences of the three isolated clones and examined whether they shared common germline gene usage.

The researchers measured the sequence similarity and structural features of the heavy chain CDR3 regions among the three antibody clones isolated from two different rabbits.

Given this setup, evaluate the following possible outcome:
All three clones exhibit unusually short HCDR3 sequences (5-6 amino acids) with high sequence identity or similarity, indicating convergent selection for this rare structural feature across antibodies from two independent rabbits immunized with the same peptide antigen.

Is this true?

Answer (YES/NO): YES